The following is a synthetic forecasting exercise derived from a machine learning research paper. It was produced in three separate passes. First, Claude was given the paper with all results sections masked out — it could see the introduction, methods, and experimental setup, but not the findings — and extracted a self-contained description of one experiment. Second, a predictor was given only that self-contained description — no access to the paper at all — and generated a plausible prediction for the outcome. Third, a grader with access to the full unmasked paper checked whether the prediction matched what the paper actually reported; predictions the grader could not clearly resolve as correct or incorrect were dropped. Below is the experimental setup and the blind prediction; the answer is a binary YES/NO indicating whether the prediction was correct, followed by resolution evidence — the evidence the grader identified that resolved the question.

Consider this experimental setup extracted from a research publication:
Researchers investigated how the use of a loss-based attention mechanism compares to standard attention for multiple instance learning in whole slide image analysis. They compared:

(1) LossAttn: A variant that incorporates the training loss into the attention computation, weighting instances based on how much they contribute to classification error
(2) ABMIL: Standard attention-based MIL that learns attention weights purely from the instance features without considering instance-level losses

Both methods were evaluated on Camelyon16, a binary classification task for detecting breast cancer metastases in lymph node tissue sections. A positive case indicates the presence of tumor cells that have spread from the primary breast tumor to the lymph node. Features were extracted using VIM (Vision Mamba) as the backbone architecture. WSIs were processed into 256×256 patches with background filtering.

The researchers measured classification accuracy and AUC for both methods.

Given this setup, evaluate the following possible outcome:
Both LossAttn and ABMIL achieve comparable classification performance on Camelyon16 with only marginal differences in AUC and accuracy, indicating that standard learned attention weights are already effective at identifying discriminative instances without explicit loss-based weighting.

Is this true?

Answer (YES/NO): NO